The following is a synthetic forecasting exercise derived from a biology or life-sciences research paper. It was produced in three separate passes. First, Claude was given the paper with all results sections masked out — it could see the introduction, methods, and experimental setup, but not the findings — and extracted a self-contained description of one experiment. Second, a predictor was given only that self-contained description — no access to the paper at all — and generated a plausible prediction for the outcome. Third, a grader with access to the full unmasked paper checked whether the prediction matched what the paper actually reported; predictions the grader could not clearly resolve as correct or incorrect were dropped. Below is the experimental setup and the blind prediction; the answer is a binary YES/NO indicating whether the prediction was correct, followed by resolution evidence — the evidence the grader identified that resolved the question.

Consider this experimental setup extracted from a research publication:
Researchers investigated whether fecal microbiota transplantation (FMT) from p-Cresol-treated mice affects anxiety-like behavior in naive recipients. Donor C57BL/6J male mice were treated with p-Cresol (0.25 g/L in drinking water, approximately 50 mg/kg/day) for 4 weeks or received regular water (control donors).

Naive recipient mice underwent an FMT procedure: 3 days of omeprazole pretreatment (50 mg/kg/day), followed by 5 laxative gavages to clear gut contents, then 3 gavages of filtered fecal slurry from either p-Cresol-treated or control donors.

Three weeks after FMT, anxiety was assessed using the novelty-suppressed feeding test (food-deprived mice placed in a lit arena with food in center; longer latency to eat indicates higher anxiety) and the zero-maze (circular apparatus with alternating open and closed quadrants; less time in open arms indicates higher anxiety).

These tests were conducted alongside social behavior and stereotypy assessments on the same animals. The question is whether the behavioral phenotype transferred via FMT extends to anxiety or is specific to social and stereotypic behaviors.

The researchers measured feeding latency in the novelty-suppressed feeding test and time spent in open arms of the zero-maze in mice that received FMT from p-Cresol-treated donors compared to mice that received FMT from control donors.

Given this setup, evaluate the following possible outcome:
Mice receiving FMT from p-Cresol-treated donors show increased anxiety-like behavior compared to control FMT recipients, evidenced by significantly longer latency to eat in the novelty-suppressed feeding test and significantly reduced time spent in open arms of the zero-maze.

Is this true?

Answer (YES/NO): NO